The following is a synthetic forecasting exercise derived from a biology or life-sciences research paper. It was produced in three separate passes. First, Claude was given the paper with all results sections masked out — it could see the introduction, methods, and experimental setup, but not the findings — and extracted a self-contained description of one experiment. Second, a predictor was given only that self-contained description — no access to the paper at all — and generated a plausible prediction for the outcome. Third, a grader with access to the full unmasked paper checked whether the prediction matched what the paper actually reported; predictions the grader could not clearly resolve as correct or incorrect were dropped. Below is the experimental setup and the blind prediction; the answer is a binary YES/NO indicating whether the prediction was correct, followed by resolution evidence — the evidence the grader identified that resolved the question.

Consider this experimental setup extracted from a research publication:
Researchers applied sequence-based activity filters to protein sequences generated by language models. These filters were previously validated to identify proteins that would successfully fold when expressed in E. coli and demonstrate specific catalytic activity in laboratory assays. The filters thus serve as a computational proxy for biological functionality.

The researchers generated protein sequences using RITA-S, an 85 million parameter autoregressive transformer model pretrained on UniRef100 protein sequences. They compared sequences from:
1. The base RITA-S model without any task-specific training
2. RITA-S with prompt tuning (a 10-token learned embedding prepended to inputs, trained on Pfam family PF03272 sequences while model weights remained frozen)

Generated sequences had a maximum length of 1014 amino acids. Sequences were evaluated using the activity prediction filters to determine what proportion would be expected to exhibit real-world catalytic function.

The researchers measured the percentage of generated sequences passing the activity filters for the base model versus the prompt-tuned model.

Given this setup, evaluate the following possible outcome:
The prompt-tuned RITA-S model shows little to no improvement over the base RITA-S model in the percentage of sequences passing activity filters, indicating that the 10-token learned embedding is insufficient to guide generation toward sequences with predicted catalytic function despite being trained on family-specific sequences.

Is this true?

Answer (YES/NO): YES